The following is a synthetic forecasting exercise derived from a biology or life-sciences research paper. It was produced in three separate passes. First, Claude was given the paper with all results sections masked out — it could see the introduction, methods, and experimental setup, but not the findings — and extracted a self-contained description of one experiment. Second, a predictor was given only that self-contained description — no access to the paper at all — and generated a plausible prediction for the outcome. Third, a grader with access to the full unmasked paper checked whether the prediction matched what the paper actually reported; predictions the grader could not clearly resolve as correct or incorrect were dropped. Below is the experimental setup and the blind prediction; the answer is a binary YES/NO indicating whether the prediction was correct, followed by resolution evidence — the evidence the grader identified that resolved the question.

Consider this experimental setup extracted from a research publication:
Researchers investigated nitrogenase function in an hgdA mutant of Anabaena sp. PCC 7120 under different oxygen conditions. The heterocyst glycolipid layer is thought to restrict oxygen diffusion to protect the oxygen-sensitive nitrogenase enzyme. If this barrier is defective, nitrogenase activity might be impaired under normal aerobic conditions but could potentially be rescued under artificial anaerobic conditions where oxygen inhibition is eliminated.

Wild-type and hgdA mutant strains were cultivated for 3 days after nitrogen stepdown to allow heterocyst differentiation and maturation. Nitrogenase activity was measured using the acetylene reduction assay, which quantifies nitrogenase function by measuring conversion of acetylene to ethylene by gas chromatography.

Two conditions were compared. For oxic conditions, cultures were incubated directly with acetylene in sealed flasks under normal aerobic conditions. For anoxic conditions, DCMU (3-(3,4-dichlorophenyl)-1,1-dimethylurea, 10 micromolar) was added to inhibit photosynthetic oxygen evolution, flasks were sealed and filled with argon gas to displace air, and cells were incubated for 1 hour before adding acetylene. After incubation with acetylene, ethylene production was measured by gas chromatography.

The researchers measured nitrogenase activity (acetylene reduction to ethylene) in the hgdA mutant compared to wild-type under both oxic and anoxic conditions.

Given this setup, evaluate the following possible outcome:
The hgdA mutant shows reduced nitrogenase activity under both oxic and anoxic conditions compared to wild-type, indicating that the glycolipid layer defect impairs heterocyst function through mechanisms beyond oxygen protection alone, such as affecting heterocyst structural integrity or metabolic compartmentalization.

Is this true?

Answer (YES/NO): NO